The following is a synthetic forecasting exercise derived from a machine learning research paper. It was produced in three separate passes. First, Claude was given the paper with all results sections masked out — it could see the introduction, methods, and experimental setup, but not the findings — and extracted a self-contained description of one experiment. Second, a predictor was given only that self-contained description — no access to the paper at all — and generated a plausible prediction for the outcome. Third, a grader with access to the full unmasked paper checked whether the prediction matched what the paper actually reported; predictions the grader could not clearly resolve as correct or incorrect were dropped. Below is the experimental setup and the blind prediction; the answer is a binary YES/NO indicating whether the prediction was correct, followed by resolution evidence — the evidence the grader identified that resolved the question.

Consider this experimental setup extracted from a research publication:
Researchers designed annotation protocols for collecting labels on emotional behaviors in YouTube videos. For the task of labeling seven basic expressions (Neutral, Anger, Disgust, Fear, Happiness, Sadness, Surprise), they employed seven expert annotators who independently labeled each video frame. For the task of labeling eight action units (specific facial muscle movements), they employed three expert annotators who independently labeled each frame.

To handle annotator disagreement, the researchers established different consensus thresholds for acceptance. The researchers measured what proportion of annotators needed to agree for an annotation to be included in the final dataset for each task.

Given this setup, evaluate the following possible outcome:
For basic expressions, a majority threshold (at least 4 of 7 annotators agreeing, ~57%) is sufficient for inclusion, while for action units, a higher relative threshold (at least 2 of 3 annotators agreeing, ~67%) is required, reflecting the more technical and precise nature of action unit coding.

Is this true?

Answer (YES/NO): NO